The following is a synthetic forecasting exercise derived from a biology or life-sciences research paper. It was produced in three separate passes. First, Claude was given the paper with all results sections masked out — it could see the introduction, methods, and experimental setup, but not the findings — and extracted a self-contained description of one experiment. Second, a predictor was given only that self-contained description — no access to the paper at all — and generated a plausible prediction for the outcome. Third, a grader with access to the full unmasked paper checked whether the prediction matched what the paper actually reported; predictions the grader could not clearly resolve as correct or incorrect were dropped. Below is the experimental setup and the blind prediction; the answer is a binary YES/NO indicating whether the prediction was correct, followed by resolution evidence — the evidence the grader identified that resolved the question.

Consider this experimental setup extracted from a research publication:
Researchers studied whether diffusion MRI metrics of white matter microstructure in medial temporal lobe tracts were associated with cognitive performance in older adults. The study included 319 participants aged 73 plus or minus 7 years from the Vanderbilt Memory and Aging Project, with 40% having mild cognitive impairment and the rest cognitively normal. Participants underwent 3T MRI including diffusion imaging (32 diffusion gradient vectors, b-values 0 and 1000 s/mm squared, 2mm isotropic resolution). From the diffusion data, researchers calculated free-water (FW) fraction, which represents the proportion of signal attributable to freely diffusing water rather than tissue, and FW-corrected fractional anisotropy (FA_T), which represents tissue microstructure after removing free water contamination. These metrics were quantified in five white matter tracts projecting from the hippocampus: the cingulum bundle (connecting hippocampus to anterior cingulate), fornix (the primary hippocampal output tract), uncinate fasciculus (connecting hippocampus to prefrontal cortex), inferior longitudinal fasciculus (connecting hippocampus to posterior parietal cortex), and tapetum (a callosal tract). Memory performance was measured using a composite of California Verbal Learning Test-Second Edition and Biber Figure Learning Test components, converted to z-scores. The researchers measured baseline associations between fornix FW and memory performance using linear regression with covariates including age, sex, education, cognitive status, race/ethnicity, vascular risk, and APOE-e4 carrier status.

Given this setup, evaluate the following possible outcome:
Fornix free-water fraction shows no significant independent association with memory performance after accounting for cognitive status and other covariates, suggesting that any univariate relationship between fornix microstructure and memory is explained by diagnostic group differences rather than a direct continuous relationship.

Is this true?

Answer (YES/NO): YES